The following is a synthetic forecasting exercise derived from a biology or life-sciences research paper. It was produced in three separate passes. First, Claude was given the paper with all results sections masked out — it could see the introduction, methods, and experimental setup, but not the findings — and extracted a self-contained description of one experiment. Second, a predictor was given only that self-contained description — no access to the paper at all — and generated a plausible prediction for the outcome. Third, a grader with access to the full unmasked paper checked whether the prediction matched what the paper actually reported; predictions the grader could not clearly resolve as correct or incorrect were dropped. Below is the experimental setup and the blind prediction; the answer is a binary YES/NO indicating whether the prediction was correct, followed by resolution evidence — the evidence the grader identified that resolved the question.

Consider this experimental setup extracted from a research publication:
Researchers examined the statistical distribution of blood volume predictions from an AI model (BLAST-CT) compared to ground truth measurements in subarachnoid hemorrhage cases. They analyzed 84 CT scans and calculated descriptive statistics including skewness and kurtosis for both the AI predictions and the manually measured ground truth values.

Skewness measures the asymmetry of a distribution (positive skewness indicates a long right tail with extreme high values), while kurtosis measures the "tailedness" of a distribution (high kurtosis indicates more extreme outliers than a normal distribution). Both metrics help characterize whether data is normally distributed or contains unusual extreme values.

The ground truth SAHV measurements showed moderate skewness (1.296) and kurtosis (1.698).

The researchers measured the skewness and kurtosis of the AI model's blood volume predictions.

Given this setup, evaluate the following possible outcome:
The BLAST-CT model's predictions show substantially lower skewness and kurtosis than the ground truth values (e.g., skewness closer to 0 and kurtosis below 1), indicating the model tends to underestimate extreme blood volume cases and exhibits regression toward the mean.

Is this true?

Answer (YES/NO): NO